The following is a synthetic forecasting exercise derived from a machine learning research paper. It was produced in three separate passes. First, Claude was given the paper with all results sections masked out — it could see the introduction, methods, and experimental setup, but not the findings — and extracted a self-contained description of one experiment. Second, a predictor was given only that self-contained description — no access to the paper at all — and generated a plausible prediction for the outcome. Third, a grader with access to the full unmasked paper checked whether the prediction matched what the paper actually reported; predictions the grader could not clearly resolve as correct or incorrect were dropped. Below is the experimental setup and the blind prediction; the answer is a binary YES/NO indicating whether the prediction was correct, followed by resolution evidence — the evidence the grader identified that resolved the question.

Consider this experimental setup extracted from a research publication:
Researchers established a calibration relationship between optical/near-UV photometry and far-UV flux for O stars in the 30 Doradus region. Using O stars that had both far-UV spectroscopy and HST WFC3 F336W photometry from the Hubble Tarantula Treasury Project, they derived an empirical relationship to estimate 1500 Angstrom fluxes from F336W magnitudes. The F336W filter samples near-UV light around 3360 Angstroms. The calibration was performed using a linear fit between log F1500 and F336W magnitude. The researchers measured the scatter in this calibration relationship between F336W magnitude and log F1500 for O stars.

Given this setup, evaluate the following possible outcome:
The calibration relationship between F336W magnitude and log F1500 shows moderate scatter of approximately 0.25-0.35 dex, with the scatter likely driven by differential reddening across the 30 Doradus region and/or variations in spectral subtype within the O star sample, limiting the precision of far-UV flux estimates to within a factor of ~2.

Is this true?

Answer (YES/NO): NO